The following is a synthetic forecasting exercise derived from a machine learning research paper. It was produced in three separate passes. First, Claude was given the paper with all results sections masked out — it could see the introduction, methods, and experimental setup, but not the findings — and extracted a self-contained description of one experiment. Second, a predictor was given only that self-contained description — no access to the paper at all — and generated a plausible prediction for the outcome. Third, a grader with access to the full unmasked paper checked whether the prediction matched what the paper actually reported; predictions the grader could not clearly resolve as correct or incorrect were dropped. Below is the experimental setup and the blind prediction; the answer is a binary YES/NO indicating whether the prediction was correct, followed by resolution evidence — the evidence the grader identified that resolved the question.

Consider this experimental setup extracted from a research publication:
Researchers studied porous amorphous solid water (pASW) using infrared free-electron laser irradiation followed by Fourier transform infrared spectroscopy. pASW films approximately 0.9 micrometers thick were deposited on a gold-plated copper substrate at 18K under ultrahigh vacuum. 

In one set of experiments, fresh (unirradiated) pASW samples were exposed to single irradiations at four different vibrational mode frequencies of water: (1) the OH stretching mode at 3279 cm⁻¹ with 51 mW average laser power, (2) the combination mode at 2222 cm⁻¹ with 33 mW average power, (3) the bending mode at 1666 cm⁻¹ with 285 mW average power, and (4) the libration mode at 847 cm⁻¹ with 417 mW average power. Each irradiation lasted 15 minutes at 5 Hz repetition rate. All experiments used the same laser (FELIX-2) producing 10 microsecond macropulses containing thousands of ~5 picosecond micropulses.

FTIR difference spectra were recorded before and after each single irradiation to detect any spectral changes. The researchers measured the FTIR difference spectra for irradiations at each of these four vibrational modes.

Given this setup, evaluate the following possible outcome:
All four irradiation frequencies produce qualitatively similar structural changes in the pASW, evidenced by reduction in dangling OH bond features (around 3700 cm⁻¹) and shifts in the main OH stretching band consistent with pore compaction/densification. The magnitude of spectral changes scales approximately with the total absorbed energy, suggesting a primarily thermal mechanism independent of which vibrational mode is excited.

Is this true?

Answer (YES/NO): NO